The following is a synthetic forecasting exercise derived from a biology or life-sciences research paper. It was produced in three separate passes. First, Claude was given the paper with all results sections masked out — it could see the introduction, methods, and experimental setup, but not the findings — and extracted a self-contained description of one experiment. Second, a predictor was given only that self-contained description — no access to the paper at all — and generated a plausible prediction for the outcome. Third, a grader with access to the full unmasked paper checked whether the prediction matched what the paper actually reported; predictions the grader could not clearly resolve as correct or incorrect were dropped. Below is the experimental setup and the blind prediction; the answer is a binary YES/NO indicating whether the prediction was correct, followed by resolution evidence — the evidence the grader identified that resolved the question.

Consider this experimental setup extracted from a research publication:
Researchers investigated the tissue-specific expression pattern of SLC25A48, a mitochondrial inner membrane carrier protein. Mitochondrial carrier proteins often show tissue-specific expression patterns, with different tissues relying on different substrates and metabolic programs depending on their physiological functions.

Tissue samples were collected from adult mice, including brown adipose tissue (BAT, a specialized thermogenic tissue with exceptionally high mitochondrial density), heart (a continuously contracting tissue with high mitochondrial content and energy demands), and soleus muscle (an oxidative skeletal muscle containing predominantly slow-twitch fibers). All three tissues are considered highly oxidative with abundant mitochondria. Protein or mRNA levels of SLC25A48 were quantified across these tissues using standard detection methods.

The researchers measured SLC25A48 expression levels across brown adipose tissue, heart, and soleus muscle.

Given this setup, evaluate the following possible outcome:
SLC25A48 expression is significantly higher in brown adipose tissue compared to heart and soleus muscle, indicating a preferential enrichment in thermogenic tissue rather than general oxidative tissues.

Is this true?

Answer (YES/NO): YES